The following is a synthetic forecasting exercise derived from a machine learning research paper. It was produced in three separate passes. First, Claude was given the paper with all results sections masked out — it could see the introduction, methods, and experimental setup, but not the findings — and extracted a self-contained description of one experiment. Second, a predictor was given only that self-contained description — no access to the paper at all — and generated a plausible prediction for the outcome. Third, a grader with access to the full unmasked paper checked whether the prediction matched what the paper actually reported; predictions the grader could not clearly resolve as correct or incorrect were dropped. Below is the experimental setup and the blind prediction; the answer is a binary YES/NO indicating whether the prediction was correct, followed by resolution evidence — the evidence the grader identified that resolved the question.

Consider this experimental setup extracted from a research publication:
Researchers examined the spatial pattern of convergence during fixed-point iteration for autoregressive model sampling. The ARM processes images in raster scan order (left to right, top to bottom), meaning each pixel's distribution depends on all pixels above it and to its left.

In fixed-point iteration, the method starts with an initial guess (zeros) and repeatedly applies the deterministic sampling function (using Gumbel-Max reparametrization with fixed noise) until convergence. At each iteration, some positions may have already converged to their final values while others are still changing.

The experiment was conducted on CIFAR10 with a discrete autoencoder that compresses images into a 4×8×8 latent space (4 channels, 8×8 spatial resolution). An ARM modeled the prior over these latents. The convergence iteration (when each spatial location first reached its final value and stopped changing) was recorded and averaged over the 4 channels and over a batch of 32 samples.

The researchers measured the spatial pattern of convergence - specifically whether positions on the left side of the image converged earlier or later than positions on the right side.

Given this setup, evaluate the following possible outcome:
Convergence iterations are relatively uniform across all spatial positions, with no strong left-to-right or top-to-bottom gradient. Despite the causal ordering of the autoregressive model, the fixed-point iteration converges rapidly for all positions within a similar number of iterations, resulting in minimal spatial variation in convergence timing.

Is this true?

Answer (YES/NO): NO